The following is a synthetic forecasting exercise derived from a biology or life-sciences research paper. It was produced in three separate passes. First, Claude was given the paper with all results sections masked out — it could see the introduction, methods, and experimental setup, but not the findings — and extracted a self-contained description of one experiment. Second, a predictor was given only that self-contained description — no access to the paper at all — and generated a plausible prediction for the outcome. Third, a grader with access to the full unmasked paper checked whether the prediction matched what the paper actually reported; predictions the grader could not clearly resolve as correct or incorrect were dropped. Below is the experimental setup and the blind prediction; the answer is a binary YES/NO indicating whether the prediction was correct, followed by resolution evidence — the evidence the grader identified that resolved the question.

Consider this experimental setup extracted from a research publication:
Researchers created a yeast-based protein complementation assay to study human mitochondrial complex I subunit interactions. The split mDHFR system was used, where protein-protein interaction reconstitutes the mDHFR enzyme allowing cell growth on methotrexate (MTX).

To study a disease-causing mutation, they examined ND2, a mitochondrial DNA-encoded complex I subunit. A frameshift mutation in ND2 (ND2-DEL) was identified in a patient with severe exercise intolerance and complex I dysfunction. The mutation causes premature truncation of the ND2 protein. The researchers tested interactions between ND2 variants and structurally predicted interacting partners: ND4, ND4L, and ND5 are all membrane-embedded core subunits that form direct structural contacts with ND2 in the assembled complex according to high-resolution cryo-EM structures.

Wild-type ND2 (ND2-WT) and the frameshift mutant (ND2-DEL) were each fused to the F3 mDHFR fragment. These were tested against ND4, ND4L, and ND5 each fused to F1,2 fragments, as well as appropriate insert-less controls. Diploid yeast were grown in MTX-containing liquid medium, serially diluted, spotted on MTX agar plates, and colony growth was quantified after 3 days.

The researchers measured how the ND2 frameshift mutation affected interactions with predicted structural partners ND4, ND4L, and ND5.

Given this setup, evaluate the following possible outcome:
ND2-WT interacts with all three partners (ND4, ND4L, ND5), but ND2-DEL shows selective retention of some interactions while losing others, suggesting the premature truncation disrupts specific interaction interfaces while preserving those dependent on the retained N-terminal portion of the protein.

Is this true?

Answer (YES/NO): NO